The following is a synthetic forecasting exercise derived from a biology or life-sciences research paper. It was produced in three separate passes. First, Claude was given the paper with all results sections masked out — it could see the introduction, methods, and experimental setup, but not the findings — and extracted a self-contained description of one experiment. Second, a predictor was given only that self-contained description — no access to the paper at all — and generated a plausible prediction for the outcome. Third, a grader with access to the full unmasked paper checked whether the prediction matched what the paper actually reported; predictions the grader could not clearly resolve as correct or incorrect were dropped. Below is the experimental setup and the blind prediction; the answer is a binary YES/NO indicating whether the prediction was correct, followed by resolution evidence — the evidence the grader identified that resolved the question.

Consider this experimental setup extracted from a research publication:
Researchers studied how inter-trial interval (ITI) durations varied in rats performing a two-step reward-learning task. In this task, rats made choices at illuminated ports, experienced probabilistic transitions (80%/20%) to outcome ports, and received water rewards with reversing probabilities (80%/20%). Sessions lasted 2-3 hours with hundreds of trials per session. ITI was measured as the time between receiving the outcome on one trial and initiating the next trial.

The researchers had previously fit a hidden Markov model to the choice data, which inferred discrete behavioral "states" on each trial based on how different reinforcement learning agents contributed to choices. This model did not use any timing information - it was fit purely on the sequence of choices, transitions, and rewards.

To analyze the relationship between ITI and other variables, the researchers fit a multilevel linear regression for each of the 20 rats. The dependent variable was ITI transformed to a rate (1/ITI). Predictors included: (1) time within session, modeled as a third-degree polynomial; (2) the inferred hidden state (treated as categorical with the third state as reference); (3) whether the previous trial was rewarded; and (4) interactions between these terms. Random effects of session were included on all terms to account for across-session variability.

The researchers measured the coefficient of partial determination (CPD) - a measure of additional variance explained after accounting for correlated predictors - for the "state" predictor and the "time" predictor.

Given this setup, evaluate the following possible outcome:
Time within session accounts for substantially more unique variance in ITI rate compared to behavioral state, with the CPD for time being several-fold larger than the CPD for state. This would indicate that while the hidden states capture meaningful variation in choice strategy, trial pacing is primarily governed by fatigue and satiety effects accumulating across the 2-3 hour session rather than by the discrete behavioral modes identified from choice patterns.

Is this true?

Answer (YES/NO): YES